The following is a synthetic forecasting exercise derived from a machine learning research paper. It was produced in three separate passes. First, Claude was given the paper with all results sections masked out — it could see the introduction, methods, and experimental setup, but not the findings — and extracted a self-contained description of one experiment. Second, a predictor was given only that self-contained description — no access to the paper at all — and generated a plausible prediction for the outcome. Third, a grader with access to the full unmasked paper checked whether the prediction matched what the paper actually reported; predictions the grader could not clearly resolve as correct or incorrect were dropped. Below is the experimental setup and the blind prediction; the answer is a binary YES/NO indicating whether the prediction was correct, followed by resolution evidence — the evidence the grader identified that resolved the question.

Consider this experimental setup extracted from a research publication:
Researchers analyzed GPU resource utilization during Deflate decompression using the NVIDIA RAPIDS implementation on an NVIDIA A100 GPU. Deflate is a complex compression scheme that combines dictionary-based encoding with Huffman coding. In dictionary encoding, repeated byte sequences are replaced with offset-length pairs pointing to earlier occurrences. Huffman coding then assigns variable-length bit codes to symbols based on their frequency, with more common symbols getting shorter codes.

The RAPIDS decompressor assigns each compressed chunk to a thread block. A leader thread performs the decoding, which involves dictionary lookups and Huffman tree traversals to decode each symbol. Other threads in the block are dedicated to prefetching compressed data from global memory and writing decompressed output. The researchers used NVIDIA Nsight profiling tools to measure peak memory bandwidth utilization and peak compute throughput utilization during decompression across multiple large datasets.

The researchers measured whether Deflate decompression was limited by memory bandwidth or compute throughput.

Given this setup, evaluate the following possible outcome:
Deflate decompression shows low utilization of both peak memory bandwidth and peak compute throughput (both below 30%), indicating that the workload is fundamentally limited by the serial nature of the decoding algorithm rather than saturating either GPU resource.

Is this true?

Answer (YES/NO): NO